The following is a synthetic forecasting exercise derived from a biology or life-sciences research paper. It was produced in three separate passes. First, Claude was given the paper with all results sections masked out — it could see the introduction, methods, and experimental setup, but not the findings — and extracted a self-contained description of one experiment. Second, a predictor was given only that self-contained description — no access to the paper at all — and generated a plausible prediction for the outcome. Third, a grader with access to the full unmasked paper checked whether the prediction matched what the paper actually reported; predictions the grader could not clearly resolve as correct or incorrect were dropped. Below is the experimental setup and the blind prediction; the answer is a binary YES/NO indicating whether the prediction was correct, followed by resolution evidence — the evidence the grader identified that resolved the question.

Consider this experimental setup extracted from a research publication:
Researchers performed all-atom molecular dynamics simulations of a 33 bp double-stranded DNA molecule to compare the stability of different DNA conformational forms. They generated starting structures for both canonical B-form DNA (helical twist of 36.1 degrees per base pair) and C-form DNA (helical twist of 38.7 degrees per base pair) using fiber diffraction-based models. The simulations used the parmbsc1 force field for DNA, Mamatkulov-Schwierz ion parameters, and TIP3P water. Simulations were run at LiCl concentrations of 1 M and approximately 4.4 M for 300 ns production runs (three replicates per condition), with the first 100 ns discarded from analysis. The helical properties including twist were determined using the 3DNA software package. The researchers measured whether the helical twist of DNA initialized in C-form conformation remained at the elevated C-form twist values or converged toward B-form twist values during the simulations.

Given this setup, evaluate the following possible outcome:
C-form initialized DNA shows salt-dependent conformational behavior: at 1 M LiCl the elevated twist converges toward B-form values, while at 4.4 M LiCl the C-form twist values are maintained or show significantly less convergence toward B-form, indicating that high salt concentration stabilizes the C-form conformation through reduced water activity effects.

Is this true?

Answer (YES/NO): NO